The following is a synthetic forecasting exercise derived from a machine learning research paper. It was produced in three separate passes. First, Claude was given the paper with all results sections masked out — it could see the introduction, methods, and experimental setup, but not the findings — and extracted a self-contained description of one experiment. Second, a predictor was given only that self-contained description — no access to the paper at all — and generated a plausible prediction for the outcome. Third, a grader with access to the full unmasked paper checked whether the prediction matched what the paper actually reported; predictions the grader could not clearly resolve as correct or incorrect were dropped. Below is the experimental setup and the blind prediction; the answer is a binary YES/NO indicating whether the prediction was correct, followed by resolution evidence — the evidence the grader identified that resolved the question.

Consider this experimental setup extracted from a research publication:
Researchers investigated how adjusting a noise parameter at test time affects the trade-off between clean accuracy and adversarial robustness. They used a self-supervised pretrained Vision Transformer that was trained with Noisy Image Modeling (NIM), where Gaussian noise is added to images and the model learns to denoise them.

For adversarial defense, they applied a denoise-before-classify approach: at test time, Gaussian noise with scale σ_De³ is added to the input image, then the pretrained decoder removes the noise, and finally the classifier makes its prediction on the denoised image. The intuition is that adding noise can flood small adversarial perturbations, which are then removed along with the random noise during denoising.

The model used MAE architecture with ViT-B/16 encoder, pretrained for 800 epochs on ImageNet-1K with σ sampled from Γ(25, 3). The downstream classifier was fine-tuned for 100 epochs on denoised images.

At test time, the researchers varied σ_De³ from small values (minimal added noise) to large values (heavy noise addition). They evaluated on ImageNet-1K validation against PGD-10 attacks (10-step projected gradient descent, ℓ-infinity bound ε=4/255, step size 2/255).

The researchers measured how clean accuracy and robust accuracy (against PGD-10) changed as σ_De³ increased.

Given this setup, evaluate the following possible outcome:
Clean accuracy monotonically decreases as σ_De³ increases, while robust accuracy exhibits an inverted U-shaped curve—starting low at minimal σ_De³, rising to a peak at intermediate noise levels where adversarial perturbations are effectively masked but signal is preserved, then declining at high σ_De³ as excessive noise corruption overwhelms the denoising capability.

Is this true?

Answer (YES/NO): NO